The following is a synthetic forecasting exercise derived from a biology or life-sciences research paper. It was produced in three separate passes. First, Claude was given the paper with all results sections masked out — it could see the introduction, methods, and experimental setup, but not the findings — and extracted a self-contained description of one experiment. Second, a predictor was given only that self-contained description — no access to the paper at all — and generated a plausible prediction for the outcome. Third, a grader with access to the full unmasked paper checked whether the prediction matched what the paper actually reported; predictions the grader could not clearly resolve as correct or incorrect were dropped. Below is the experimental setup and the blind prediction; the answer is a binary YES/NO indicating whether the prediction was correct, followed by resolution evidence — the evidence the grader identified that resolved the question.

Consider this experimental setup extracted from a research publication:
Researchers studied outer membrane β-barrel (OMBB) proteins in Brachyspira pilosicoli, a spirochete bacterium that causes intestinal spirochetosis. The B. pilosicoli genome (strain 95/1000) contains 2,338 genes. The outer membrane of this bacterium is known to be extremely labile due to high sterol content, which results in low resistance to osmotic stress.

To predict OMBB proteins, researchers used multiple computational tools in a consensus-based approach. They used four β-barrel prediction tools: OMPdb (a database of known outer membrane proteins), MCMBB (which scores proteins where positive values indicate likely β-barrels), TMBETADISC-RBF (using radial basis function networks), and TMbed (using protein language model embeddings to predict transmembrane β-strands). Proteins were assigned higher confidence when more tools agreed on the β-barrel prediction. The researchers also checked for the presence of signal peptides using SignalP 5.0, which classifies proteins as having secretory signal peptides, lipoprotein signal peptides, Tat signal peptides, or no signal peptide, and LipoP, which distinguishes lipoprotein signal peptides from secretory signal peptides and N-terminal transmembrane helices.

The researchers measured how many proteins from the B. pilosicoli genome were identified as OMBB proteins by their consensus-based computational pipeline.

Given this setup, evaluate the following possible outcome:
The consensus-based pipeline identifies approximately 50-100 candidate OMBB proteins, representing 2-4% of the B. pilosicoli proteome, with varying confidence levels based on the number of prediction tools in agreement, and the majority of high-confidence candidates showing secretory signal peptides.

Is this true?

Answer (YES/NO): NO